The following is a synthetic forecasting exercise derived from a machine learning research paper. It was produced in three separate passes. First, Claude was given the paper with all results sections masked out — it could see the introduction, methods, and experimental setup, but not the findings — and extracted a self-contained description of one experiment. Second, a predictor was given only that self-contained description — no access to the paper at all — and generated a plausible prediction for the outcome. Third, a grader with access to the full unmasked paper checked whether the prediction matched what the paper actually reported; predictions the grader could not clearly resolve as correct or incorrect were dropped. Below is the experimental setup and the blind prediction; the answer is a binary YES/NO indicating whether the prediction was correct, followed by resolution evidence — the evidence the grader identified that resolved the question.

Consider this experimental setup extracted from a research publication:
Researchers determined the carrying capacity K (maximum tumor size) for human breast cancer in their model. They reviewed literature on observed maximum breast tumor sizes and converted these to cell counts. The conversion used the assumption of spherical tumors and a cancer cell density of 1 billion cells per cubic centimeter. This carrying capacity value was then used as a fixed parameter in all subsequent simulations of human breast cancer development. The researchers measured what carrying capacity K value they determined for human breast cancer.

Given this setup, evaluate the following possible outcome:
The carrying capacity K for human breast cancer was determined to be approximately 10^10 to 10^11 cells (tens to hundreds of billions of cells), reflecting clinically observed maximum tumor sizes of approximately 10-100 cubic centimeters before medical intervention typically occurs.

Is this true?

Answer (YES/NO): NO